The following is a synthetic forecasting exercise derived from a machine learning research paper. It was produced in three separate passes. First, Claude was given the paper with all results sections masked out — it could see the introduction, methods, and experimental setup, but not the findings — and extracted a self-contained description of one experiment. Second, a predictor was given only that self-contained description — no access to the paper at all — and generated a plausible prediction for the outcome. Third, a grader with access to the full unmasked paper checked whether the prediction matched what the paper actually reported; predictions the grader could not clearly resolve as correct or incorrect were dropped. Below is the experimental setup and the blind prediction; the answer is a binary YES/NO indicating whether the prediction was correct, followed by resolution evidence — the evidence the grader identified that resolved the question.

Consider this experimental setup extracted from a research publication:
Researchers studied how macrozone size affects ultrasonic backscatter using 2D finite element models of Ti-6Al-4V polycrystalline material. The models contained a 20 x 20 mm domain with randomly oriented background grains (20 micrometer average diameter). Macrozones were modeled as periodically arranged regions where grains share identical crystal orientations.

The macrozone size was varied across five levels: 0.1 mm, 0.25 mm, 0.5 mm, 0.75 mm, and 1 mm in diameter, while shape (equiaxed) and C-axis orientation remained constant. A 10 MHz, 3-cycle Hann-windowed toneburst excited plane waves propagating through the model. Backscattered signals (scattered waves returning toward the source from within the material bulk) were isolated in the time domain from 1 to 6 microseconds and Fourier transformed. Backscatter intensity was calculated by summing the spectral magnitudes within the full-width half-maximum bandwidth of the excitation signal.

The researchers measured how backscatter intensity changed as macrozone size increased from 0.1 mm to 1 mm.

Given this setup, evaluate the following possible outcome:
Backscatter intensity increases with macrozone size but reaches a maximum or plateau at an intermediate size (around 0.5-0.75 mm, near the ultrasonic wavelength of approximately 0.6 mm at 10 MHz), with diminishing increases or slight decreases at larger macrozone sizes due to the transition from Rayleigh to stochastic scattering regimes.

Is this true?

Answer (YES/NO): NO